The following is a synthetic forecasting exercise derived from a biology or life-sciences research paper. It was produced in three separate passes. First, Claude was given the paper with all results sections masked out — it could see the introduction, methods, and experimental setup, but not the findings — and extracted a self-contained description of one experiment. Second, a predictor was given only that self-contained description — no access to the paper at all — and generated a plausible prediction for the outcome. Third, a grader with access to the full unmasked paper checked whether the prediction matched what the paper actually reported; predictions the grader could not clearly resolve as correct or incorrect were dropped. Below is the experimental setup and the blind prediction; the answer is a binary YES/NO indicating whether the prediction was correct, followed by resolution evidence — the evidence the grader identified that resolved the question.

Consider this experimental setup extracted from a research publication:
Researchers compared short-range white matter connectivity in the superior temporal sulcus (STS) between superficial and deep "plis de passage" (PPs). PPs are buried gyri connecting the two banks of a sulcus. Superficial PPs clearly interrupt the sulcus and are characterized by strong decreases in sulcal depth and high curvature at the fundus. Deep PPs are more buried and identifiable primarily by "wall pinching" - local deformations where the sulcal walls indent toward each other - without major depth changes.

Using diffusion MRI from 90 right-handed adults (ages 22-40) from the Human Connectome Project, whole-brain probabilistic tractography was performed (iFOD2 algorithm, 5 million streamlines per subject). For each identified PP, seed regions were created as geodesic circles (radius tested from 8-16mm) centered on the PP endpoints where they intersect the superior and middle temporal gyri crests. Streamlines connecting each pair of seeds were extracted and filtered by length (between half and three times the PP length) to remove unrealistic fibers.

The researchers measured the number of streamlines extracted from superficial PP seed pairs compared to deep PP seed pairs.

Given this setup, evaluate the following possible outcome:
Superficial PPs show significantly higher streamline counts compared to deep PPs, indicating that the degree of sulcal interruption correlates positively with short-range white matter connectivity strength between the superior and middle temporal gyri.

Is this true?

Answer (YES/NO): YES